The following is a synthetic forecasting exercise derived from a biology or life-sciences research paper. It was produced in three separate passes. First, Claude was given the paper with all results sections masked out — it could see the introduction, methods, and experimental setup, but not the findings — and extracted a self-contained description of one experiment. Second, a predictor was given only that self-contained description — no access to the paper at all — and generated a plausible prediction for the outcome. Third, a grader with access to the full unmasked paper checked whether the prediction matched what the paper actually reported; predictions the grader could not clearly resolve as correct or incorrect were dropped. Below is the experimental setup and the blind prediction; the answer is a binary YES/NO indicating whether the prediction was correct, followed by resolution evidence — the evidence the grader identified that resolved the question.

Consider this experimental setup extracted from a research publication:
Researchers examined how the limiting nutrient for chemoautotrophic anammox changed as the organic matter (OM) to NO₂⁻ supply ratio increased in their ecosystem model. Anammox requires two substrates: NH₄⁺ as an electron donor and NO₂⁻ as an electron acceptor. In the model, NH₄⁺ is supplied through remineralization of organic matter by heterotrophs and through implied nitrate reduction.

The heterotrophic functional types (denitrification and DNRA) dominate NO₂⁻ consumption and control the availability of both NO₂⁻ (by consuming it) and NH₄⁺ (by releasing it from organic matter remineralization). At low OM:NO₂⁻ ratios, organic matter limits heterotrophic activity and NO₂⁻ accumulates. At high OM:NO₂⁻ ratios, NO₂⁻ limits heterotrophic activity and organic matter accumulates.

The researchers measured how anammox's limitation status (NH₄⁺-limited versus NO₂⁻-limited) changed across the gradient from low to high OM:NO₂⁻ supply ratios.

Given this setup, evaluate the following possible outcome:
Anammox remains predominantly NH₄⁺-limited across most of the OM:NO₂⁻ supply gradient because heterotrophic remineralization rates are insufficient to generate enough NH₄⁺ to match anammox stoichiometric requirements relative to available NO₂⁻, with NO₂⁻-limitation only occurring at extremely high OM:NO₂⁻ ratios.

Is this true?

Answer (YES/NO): NO